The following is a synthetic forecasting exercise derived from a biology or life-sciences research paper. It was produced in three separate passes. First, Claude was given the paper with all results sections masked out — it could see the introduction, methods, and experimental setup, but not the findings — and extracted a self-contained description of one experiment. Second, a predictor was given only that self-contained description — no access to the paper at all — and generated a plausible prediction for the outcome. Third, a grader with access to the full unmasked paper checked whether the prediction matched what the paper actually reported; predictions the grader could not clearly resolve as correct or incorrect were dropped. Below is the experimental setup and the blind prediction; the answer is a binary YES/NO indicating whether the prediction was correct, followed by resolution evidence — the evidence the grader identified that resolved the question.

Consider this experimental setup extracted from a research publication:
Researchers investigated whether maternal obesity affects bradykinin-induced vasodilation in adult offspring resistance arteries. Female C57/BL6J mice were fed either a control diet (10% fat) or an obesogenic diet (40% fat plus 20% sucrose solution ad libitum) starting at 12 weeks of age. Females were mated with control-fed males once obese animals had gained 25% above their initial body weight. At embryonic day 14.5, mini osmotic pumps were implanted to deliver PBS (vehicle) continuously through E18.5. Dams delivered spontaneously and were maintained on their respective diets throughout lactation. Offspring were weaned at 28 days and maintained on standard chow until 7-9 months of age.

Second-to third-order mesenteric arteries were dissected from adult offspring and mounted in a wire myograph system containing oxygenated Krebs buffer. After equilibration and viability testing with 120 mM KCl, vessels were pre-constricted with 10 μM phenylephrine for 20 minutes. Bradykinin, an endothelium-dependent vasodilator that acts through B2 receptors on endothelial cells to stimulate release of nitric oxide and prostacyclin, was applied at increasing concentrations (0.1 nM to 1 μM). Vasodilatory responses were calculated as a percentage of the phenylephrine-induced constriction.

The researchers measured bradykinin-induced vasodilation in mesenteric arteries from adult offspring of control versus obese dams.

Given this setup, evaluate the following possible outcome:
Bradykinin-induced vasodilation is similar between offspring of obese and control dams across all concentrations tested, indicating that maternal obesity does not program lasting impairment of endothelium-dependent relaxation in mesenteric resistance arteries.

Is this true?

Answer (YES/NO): NO